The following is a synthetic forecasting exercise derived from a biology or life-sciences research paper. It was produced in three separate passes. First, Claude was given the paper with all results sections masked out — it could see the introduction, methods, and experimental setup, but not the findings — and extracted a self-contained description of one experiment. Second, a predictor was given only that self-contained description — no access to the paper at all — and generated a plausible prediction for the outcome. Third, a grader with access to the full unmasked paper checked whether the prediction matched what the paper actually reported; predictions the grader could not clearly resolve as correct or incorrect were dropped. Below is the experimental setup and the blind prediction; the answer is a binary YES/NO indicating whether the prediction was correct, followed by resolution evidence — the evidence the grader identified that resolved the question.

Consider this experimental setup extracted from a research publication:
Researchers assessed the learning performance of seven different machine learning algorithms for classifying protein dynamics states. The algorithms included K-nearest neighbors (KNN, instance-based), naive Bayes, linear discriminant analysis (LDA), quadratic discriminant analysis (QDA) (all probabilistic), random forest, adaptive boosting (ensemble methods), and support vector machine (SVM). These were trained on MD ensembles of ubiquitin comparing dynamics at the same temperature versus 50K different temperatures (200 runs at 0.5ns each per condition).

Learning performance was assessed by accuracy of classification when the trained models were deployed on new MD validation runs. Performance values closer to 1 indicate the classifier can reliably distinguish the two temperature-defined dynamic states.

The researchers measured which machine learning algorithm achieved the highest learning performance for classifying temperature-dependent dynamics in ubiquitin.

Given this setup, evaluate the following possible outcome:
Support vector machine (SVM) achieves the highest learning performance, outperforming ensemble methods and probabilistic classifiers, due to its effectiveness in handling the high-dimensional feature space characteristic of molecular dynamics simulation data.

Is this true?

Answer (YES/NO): NO